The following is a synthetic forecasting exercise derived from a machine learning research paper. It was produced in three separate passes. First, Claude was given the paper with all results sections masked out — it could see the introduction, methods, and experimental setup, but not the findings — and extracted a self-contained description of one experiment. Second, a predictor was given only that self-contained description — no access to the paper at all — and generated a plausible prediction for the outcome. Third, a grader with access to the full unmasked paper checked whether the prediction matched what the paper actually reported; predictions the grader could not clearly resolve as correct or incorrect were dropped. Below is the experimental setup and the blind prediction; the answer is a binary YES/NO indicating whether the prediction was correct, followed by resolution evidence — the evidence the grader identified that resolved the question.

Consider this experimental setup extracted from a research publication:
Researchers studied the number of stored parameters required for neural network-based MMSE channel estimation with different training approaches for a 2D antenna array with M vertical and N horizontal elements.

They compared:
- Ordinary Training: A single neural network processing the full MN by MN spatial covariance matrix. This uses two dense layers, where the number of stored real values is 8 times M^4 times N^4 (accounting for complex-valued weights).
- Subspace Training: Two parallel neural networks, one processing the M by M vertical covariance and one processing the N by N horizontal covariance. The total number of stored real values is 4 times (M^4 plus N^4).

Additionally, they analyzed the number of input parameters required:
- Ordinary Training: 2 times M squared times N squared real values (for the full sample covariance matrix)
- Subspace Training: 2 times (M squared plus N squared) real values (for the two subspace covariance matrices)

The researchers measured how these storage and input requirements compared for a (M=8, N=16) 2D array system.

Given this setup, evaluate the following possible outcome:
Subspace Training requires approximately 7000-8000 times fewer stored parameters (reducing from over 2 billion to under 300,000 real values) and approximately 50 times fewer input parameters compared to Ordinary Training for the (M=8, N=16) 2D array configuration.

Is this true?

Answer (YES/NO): YES